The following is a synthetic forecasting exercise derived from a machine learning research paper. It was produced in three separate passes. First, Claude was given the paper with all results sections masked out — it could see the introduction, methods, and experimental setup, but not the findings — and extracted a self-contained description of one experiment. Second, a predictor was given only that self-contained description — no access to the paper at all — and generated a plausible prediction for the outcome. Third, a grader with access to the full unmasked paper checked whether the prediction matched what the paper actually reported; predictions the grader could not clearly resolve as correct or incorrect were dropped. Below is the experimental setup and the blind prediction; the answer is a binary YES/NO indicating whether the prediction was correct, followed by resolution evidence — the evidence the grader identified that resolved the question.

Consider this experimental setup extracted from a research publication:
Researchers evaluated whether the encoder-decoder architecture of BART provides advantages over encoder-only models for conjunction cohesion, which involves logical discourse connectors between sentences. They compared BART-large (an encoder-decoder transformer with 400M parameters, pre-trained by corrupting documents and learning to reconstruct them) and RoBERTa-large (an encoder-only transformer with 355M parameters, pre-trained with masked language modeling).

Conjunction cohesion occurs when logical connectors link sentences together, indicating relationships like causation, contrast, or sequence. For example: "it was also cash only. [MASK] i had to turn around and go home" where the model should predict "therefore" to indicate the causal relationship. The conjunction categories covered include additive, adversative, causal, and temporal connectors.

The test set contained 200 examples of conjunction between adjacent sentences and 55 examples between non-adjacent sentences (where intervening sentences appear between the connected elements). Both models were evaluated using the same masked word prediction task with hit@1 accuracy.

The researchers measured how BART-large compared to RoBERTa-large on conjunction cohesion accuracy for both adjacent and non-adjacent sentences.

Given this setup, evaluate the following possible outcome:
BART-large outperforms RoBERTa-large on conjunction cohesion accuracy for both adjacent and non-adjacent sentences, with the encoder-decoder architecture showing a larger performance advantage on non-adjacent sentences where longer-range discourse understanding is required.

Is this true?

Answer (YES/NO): NO